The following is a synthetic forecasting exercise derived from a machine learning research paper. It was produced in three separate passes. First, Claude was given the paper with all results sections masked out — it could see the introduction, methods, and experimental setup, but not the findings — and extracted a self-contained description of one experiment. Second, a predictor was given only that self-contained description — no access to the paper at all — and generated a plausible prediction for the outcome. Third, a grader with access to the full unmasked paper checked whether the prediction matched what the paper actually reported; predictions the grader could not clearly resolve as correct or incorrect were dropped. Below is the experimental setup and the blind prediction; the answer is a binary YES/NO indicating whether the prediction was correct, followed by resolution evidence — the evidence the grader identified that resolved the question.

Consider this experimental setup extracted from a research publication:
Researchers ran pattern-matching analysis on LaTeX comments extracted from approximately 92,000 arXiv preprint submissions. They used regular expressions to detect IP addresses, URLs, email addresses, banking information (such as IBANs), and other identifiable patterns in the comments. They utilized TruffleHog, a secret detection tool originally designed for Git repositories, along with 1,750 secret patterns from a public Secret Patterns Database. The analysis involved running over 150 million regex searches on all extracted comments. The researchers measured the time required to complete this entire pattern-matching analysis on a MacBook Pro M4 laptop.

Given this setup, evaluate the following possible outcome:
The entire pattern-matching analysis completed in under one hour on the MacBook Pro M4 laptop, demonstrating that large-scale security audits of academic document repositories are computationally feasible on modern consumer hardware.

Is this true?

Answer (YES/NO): NO